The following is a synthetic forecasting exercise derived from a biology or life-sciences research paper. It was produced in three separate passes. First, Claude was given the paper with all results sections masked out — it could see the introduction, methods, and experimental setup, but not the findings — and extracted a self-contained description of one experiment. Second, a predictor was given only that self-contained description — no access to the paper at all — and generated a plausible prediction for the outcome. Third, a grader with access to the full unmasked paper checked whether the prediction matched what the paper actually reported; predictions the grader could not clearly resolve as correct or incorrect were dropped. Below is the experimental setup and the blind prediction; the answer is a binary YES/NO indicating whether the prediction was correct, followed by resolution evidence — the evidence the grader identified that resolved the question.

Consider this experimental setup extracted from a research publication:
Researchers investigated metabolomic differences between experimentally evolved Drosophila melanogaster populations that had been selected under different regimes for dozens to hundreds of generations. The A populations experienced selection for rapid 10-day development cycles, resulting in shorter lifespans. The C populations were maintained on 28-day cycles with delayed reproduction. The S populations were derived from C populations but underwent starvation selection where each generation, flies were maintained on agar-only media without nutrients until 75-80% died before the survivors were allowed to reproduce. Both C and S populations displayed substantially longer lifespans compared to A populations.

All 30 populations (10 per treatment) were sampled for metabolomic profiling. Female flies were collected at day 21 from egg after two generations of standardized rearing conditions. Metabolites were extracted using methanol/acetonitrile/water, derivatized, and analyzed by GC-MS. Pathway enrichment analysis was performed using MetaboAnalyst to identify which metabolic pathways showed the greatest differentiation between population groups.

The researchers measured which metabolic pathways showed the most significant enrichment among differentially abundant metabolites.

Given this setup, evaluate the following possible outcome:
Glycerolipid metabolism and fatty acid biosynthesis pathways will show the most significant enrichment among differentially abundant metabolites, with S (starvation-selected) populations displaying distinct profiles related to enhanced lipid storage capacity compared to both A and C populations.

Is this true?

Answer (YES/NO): NO